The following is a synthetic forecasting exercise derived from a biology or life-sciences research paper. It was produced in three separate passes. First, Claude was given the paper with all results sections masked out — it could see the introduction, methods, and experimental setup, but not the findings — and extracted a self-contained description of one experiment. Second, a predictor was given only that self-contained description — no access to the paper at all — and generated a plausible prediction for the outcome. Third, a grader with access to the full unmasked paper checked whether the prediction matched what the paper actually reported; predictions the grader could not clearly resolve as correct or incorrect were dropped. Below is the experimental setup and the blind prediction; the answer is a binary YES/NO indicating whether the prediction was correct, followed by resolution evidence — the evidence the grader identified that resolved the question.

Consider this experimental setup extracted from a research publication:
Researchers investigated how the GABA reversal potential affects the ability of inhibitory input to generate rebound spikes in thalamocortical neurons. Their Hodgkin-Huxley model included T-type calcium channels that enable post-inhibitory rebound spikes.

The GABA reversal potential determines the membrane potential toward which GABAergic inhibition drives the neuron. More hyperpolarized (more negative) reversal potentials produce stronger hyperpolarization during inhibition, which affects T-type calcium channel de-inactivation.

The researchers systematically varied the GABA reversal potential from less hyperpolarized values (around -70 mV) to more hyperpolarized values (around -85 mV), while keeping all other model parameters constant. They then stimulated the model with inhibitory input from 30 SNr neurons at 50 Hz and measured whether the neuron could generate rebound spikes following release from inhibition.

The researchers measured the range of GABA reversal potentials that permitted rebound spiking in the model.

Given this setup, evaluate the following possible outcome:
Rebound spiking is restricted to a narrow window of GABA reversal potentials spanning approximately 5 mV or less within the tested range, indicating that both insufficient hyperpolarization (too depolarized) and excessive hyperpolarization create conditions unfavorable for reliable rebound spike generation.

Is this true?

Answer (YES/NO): NO